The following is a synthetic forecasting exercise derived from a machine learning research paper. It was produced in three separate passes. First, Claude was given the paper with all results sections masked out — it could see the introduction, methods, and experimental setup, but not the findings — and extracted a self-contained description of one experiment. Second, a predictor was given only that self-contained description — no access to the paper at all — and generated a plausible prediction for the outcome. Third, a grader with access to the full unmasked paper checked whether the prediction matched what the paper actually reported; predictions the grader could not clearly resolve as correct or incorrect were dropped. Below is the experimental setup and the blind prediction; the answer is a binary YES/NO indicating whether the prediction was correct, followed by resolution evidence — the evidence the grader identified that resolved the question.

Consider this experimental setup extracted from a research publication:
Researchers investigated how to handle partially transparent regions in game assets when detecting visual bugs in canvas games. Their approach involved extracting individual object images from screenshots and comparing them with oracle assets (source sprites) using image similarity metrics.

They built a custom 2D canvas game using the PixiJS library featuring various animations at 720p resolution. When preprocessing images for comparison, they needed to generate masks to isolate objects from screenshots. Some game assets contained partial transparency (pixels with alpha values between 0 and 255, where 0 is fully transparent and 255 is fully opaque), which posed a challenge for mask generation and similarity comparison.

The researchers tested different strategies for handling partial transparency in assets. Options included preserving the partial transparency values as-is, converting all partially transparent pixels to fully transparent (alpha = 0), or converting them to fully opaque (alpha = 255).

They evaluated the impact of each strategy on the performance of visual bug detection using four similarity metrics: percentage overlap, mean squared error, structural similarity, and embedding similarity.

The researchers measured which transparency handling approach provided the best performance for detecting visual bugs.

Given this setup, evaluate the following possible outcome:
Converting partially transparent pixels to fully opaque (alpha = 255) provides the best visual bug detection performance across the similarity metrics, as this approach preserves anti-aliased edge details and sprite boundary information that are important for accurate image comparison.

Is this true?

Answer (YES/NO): NO